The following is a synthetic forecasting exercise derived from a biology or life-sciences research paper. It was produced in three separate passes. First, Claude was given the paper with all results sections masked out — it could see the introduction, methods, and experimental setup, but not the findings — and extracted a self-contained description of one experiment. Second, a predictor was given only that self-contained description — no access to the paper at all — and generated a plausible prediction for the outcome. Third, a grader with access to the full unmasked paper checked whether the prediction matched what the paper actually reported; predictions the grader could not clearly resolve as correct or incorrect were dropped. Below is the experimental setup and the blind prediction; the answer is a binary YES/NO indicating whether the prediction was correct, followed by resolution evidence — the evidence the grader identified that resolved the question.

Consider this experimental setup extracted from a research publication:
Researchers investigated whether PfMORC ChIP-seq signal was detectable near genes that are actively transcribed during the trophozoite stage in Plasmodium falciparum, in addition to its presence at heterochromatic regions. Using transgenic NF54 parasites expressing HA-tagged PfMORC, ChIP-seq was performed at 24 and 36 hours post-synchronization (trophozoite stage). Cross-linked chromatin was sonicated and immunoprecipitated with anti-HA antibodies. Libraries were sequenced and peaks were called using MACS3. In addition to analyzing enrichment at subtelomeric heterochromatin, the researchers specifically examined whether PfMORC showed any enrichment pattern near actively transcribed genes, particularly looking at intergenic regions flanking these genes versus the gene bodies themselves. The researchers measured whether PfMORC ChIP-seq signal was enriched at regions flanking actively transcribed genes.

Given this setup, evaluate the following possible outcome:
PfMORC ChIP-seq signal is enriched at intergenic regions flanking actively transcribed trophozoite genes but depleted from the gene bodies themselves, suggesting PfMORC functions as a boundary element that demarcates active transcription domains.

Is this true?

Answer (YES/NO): NO